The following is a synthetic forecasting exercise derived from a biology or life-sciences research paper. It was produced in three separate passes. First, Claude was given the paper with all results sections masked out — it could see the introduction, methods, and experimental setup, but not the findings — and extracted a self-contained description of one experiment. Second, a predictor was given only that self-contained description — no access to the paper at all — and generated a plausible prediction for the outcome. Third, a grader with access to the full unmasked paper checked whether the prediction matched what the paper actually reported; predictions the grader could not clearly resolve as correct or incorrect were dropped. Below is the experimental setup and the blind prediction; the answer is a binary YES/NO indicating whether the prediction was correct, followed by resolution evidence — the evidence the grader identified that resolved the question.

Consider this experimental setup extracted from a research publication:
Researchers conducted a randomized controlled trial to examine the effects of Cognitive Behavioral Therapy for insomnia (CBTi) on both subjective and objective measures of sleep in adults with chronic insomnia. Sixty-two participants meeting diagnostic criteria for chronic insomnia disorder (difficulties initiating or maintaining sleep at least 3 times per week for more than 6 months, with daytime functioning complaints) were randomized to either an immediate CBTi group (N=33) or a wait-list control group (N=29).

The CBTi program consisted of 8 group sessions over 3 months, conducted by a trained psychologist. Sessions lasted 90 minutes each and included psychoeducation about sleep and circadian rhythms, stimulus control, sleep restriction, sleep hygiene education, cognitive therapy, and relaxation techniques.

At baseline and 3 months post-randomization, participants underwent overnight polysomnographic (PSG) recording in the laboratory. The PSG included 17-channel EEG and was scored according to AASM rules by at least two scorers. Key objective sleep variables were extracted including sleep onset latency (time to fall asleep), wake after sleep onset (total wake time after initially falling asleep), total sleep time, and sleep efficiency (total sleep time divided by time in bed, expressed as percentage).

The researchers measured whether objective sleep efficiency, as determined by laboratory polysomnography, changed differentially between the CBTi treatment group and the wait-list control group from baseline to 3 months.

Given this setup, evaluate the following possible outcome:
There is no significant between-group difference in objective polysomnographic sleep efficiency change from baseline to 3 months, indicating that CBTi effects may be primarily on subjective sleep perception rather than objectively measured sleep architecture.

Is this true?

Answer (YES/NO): YES